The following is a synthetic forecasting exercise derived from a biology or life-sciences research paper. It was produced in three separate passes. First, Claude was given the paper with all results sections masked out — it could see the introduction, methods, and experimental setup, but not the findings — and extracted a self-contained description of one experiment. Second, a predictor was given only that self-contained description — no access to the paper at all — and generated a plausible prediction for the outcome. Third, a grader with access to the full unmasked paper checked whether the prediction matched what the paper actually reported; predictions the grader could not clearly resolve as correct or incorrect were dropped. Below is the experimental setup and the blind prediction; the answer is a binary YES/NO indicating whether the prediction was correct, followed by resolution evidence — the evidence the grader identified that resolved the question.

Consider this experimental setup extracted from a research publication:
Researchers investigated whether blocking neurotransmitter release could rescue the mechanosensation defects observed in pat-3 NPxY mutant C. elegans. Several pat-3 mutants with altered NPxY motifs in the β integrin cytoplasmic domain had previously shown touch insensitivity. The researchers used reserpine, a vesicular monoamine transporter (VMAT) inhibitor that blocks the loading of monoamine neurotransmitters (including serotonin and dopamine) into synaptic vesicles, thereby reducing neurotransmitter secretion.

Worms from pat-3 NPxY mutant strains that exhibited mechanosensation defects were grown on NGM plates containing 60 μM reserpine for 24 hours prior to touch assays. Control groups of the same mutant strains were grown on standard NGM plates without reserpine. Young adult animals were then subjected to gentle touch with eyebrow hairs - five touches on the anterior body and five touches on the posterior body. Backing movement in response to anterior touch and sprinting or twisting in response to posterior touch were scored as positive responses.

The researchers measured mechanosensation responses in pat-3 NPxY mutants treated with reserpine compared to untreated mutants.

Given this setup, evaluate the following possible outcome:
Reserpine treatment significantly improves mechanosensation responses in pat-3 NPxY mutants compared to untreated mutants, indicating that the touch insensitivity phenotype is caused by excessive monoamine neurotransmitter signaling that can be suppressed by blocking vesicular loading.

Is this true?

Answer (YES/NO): YES